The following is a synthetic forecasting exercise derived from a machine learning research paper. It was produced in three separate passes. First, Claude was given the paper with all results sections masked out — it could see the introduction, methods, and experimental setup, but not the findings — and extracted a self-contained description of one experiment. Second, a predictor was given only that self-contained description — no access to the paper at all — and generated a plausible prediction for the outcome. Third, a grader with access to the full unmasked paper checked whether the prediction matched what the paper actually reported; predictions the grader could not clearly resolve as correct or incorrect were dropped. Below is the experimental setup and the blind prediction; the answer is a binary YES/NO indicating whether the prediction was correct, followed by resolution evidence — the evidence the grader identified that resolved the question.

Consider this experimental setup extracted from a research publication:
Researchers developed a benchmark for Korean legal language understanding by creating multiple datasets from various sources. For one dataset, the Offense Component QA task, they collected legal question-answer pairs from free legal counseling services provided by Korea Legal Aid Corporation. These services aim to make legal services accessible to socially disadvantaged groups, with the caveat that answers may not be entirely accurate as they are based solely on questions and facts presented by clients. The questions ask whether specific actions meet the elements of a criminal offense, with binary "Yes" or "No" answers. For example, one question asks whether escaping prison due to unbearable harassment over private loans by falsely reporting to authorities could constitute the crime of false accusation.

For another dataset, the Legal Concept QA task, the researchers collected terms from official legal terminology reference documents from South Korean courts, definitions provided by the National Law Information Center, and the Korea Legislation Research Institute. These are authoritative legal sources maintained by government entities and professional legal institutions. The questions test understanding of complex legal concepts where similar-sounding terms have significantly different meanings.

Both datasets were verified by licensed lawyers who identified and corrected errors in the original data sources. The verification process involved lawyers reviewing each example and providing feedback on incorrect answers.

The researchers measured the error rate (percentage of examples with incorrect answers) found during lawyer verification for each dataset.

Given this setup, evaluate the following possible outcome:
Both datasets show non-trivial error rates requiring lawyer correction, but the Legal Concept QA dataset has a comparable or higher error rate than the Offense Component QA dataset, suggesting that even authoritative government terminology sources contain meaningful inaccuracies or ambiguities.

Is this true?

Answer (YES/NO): NO